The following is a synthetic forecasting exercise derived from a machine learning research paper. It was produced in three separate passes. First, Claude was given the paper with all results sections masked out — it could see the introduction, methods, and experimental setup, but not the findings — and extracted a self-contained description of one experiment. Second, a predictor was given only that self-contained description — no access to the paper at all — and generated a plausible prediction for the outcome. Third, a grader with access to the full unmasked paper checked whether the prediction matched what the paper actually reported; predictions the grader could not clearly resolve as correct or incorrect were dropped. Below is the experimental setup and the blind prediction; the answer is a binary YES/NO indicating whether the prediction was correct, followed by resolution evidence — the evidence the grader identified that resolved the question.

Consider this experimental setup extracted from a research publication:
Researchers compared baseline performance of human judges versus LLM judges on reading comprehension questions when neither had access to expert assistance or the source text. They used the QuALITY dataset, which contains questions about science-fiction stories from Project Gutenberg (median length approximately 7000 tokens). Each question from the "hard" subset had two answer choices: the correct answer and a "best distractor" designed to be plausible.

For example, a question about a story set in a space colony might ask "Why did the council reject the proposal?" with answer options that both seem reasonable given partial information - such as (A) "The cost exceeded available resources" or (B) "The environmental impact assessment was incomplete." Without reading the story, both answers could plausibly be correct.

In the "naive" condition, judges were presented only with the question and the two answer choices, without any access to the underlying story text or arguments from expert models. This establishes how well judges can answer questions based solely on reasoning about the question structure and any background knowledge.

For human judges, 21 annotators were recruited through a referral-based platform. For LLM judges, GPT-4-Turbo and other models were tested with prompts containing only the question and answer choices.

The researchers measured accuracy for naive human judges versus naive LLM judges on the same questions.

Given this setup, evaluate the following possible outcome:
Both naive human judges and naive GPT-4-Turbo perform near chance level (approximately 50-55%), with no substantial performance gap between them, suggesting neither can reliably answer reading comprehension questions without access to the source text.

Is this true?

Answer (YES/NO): NO